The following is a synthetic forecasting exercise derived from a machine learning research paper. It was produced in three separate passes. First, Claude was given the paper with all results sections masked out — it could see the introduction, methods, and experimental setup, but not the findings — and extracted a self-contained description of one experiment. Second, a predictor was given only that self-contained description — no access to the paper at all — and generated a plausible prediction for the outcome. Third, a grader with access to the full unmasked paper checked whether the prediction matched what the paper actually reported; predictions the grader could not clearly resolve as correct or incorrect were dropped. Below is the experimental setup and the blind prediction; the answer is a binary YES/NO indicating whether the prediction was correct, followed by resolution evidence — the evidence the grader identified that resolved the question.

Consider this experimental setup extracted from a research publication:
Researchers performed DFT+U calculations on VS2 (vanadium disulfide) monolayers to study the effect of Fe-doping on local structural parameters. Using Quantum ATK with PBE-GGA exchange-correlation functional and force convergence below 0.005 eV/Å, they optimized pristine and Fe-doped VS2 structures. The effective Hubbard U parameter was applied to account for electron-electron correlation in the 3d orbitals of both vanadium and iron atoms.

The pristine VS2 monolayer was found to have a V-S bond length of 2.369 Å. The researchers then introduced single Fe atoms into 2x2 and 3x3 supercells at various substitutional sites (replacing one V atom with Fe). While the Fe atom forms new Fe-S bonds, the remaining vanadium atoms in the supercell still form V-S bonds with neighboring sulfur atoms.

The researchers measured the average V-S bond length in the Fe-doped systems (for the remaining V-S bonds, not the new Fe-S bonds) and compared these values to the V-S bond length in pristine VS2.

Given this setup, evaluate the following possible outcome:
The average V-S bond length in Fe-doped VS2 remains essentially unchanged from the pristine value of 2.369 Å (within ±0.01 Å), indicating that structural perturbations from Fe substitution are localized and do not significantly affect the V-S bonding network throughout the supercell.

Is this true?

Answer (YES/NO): NO